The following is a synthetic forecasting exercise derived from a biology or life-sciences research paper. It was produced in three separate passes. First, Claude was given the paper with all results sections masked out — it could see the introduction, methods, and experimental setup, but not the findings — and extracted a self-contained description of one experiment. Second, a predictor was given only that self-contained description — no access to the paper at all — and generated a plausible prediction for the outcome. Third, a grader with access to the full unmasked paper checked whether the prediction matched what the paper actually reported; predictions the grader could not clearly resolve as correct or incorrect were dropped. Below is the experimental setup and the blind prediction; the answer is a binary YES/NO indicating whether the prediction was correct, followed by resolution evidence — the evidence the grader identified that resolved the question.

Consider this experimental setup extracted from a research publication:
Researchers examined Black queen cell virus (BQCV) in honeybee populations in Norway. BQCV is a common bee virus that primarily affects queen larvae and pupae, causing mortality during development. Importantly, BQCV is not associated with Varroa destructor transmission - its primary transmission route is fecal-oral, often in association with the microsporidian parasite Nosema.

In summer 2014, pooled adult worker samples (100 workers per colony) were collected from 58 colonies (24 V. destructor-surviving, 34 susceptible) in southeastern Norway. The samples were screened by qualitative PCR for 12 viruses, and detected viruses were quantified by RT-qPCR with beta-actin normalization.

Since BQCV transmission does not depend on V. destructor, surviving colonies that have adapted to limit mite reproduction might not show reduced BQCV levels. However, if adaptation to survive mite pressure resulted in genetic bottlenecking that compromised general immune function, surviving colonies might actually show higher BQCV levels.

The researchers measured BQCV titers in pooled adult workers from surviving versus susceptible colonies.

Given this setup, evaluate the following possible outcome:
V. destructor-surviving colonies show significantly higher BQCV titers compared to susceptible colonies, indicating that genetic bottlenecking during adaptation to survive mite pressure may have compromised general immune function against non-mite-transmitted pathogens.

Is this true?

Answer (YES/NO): YES